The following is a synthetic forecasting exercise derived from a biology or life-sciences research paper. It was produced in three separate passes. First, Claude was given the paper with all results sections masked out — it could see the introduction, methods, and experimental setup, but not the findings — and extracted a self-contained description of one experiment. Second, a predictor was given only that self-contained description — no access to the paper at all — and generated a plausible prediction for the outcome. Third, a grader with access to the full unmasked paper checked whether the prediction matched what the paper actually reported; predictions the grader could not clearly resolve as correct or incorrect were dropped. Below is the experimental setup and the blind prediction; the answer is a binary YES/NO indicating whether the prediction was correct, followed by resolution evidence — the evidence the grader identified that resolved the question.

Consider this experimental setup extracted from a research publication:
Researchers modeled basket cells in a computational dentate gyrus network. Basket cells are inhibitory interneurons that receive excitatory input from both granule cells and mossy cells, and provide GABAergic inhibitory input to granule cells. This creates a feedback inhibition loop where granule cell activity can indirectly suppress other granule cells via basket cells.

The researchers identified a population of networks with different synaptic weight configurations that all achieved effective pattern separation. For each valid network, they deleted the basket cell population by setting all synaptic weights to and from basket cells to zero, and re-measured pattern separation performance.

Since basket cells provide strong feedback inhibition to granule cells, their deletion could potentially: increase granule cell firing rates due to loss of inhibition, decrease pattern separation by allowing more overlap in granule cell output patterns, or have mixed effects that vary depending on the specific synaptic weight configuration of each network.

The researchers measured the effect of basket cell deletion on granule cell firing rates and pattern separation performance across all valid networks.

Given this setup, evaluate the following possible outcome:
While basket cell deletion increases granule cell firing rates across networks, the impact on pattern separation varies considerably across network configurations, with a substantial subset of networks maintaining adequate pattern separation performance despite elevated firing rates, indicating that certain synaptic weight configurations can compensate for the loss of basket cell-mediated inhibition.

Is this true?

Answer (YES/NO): NO